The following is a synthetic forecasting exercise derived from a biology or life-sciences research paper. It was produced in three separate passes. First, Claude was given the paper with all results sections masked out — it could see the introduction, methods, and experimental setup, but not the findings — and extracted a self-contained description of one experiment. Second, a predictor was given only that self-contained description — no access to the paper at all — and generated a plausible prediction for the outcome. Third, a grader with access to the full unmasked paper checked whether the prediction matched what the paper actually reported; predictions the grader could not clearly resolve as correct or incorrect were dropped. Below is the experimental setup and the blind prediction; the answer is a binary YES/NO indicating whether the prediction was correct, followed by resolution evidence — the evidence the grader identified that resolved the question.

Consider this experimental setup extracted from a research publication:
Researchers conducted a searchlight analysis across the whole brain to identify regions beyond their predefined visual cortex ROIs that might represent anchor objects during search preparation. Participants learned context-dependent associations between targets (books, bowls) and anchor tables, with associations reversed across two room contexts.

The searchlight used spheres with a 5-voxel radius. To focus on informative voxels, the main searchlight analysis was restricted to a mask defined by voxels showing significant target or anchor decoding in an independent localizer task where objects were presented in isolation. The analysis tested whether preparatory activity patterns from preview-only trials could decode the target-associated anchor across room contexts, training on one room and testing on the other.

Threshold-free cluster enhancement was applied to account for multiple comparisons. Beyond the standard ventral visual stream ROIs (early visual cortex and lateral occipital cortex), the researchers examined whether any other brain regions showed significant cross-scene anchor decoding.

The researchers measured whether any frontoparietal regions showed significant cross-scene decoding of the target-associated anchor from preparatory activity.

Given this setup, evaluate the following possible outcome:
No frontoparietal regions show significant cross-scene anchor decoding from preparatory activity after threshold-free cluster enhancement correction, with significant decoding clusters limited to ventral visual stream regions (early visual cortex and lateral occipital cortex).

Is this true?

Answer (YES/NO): NO